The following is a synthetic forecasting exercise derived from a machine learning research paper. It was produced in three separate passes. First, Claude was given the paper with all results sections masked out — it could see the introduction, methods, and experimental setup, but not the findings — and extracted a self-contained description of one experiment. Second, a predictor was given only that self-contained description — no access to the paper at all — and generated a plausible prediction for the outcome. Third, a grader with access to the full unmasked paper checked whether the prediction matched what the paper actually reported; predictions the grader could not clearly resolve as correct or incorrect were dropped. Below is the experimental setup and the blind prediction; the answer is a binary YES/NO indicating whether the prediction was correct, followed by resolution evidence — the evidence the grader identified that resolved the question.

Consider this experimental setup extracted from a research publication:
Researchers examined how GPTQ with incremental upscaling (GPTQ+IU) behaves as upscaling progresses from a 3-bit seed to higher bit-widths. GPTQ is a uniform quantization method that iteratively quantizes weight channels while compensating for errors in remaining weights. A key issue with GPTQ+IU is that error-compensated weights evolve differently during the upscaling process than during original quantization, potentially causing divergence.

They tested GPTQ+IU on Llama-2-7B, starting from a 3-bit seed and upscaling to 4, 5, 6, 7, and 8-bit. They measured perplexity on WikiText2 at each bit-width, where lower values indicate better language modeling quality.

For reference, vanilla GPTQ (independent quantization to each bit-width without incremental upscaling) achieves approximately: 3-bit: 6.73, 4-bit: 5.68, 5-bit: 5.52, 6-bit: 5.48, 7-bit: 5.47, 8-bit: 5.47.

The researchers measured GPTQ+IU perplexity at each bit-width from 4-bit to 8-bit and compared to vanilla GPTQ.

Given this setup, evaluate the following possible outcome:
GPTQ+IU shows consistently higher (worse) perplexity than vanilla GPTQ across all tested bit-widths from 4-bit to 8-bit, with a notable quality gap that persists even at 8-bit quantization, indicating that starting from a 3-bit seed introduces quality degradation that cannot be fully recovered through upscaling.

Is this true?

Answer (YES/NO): YES